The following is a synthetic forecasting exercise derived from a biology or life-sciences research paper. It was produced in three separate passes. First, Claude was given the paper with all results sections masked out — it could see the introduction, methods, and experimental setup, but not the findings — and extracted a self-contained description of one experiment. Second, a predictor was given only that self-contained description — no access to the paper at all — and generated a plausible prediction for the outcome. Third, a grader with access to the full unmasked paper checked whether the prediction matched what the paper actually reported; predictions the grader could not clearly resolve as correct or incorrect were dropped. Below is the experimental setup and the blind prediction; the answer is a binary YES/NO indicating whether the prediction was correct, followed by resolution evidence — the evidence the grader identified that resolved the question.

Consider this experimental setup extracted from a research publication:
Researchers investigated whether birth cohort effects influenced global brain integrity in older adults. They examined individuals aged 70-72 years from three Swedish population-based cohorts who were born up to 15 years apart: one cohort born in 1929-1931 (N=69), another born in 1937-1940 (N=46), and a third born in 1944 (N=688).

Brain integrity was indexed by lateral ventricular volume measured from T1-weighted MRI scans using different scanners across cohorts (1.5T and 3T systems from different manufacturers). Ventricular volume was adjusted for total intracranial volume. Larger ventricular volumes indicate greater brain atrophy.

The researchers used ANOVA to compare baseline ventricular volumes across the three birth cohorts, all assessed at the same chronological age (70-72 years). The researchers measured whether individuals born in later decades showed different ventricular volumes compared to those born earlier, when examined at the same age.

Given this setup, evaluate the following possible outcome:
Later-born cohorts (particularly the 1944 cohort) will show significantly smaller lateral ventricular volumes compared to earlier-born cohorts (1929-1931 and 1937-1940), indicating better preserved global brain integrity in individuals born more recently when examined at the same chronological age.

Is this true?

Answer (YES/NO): NO